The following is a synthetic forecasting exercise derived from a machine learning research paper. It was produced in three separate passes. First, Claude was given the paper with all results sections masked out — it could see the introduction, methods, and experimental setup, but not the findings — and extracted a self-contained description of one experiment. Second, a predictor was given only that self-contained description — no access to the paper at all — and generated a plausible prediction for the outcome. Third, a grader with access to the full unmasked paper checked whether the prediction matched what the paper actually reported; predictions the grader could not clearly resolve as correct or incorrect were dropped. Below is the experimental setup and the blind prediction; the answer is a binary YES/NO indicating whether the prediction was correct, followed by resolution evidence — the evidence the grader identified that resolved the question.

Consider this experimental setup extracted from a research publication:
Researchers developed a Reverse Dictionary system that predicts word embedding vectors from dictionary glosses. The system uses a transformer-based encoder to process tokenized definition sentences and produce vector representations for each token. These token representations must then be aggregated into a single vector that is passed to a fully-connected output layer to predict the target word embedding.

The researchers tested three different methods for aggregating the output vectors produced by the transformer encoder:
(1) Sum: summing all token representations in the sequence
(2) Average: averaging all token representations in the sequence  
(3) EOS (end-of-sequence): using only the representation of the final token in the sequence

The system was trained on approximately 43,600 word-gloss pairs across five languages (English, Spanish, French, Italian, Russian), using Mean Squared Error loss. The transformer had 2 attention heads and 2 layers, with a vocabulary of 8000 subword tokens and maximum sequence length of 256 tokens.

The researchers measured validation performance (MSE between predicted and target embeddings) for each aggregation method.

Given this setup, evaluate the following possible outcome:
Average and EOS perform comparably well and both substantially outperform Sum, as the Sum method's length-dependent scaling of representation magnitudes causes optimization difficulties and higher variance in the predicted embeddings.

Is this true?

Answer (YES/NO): NO